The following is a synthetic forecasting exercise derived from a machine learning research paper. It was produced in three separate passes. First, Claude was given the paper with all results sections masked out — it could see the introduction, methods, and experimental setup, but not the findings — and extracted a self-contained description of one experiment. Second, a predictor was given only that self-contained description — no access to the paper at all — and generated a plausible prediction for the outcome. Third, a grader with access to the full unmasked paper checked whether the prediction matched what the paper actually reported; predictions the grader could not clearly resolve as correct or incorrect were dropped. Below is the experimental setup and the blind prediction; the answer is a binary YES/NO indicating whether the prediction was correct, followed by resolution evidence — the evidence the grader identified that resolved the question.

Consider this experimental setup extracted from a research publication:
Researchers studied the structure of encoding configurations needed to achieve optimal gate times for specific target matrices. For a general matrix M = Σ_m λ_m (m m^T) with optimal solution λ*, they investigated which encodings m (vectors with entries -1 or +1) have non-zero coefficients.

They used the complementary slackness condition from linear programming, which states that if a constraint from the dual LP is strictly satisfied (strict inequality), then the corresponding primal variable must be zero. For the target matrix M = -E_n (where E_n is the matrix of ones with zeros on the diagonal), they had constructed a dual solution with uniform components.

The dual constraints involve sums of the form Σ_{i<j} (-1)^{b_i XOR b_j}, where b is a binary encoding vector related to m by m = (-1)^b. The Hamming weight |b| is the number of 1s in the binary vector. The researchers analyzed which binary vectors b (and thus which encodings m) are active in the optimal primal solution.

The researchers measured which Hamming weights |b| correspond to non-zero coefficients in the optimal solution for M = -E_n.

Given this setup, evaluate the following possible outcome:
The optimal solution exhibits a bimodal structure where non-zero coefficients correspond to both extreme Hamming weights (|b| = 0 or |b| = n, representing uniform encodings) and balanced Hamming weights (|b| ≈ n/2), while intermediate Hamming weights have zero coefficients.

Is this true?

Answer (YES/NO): NO